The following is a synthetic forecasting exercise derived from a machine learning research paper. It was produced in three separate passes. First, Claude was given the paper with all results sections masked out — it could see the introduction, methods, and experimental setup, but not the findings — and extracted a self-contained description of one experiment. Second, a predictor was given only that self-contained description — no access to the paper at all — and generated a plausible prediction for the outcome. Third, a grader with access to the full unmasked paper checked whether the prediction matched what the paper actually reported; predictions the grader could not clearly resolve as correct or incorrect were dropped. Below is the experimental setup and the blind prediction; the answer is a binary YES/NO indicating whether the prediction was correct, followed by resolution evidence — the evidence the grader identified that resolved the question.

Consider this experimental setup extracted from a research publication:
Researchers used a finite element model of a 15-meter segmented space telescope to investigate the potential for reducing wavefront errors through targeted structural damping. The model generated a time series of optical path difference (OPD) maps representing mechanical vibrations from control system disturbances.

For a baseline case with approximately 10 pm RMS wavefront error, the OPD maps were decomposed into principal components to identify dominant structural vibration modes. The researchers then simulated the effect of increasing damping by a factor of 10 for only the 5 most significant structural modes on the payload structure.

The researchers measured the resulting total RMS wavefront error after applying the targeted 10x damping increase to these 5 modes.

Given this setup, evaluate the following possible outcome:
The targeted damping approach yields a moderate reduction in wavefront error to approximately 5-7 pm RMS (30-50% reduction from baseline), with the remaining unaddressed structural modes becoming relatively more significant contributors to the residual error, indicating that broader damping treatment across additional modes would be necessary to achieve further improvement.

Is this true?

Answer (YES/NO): NO